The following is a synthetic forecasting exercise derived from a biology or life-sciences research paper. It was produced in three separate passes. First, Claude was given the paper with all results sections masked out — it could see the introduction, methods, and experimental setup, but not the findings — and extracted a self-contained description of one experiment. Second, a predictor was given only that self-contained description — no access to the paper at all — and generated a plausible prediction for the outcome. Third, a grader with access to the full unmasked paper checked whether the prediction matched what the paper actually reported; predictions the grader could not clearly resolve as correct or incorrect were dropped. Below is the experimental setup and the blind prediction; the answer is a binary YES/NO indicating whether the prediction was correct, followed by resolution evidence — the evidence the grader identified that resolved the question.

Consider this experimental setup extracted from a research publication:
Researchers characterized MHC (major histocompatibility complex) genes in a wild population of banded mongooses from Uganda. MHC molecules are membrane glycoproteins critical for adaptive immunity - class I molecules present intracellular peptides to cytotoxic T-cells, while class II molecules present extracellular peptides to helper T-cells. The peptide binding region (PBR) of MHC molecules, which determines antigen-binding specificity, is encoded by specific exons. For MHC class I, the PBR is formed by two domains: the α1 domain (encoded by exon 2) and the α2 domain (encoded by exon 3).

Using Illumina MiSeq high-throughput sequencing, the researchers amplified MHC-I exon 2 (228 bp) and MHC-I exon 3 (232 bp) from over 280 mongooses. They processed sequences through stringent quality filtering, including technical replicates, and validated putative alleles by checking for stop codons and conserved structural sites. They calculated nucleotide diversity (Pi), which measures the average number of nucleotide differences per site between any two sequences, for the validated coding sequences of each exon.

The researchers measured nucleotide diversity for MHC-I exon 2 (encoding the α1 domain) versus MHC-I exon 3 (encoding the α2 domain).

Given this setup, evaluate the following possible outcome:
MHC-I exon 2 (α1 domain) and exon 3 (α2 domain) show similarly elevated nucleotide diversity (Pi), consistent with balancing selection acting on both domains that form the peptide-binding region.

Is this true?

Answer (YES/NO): NO